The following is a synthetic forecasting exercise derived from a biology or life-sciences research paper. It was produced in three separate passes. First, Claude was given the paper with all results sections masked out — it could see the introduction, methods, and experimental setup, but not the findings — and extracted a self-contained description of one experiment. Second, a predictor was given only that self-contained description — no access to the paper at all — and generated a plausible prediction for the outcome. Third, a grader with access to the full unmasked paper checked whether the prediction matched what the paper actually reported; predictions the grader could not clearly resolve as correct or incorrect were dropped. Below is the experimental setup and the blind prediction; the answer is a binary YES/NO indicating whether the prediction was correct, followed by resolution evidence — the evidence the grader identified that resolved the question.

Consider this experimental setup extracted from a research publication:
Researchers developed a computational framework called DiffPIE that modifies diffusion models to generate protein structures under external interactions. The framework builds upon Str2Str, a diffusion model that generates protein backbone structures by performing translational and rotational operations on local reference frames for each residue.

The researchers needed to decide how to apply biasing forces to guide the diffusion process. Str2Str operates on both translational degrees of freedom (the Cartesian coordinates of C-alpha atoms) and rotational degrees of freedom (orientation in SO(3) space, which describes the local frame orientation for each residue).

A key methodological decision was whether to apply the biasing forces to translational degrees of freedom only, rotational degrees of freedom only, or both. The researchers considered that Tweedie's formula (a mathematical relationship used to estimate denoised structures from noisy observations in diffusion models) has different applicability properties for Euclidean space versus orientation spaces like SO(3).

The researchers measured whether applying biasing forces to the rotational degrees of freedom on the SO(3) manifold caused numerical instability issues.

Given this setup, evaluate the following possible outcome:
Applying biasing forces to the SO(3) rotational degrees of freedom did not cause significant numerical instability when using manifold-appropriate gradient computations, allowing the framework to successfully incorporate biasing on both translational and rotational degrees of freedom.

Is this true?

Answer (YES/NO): NO